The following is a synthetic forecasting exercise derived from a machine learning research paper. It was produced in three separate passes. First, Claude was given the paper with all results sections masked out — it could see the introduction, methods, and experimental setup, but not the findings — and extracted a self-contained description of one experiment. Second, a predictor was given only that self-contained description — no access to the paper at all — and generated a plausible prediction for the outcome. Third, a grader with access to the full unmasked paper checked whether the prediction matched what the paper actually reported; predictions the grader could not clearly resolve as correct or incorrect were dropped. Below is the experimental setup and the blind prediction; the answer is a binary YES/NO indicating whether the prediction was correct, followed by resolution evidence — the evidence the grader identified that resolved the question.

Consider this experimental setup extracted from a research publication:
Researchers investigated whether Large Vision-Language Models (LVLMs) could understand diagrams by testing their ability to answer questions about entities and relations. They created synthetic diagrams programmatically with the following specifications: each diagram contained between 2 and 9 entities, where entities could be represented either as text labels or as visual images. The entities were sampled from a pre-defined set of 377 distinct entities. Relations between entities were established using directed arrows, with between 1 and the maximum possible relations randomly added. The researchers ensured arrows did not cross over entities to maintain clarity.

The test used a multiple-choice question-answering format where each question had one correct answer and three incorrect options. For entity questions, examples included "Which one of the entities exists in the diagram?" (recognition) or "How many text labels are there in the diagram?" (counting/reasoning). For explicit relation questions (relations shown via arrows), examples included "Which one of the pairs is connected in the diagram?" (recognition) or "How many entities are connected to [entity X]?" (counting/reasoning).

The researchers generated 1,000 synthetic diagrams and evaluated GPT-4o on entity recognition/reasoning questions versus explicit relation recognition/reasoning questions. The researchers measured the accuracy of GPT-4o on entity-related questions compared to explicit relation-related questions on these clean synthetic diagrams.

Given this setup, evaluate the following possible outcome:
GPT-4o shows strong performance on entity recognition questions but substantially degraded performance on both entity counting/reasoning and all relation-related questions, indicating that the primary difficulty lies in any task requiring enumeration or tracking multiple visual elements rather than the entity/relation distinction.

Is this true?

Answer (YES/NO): NO